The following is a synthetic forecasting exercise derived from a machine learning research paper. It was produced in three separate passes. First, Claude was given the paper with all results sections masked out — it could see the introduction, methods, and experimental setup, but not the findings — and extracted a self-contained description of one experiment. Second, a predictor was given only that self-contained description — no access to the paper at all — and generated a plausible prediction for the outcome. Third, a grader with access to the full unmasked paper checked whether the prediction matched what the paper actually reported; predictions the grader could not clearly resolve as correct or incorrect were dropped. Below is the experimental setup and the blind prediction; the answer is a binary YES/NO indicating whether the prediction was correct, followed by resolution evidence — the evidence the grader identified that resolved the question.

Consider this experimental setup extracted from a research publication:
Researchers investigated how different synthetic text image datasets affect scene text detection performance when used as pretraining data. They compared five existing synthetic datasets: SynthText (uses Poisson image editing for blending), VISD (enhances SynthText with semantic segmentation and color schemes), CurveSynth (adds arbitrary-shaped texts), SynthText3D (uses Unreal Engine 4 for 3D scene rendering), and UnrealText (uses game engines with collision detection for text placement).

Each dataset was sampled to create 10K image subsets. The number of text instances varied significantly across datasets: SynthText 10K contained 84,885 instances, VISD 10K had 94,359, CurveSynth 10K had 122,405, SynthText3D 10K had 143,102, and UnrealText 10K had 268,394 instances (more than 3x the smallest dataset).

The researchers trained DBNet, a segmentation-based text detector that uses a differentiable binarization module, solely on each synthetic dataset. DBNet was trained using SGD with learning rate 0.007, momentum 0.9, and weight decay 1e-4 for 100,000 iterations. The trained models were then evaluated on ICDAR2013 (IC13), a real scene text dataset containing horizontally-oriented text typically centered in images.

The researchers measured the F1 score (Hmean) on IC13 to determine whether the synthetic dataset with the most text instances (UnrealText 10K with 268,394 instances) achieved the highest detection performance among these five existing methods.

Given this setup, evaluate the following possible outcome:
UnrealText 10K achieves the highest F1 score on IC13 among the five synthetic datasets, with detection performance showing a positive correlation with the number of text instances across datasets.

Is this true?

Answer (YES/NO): NO